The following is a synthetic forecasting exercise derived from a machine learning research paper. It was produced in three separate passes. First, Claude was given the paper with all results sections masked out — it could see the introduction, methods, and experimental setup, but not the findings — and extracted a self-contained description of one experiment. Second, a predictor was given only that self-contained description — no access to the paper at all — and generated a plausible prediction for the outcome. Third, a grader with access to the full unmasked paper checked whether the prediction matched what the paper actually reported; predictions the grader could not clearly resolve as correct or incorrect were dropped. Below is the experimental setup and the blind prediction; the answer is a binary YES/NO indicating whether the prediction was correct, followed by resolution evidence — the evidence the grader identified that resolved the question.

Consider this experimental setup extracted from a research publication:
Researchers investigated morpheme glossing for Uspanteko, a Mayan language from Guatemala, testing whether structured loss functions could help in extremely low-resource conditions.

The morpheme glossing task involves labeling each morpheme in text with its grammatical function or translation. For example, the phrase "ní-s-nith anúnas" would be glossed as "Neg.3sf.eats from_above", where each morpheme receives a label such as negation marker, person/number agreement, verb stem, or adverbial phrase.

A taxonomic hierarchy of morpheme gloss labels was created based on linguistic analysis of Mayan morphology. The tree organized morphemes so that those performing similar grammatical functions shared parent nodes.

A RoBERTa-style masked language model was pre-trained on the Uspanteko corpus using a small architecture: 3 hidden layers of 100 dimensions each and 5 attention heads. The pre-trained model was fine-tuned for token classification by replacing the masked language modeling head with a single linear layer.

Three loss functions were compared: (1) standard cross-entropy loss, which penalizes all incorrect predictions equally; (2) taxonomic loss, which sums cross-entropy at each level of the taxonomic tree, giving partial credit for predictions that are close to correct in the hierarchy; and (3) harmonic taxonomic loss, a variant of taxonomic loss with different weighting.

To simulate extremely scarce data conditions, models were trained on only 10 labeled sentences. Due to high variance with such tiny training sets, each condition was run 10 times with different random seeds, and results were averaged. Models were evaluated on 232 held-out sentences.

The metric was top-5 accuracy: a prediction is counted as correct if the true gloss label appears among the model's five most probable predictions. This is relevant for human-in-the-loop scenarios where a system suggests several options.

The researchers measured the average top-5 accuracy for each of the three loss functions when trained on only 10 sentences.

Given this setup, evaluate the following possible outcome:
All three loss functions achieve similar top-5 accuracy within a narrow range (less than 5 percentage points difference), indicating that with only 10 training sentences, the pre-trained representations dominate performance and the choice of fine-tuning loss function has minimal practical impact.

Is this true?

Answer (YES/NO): NO